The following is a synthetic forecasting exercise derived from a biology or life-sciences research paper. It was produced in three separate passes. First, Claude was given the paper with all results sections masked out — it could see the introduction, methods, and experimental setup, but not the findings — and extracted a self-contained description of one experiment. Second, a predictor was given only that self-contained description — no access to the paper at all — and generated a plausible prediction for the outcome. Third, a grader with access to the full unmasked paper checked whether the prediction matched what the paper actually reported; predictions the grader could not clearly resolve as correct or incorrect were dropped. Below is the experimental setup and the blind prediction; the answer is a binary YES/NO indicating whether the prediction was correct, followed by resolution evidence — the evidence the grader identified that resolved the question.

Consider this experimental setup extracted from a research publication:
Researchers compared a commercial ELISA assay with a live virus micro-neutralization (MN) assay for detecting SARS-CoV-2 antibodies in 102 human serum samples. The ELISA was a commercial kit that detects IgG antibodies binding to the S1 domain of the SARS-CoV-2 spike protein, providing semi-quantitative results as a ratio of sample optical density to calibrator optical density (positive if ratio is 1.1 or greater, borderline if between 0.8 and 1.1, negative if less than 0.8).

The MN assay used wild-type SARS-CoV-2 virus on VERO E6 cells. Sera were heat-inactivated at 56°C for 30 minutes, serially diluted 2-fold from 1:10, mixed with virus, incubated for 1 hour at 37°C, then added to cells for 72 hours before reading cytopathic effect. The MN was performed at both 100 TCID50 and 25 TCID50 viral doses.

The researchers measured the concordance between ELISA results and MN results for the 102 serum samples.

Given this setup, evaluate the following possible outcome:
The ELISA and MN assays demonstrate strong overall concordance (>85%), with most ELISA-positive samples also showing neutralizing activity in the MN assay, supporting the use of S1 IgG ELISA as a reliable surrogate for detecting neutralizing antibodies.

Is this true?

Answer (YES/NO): NO